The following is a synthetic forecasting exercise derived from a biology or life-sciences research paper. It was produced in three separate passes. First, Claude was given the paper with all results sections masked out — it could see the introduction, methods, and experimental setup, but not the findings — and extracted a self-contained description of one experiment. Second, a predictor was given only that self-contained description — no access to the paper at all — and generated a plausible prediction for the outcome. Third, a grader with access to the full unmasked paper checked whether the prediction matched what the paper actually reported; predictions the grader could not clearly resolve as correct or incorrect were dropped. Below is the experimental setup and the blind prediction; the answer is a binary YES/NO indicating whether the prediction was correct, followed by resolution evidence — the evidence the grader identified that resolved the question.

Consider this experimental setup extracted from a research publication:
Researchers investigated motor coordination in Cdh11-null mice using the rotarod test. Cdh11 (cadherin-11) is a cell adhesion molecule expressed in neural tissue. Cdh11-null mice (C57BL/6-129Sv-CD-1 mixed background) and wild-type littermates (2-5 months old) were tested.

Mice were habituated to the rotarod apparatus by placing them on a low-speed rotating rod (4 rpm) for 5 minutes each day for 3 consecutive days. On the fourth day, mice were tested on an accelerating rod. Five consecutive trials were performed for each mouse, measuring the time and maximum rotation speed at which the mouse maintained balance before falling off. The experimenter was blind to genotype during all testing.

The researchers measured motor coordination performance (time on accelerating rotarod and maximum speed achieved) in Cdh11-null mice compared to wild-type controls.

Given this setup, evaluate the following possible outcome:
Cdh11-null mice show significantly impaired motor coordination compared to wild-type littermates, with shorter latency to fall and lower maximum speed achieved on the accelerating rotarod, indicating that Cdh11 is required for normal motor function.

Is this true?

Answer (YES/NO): NO